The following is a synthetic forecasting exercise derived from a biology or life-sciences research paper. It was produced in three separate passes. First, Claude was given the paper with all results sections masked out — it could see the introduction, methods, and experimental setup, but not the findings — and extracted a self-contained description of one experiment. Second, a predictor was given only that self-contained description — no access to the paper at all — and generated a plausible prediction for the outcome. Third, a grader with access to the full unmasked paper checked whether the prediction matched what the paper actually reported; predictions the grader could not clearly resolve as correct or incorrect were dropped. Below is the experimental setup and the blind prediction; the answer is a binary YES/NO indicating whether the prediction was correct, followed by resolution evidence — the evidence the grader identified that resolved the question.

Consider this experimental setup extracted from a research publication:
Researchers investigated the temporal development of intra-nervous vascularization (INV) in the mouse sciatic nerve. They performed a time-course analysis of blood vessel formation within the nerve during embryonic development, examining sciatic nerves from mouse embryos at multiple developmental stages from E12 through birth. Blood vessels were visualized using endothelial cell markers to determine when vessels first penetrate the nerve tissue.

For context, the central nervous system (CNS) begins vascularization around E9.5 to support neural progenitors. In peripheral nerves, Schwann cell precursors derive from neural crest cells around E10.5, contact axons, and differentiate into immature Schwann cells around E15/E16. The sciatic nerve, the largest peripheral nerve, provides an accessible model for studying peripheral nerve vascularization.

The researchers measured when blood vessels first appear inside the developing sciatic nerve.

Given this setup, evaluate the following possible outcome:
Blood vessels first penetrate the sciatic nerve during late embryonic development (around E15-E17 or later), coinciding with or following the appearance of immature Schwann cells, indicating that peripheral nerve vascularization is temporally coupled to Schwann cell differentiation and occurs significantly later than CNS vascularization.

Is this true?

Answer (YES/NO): YES